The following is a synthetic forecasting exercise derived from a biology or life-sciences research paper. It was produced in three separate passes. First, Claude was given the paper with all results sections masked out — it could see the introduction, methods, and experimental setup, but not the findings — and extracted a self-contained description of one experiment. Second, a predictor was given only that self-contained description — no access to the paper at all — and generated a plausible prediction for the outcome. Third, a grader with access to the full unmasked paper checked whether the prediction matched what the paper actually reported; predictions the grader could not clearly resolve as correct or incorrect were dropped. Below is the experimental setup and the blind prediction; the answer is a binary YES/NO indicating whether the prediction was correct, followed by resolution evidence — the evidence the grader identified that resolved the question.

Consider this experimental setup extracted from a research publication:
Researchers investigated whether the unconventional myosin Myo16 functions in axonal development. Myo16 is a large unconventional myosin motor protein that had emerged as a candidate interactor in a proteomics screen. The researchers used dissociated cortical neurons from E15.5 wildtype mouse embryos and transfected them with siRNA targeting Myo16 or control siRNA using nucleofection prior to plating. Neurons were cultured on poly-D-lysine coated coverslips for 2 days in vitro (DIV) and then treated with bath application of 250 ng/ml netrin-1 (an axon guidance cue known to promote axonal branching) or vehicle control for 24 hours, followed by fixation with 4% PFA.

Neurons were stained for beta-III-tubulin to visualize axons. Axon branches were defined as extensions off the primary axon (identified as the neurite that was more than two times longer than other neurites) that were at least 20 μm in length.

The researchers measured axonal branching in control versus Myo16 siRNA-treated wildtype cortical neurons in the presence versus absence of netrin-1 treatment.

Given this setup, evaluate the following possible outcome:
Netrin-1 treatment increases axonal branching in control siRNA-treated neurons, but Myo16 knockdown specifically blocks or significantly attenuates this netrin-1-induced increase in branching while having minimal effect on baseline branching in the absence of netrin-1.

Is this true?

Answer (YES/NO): YES